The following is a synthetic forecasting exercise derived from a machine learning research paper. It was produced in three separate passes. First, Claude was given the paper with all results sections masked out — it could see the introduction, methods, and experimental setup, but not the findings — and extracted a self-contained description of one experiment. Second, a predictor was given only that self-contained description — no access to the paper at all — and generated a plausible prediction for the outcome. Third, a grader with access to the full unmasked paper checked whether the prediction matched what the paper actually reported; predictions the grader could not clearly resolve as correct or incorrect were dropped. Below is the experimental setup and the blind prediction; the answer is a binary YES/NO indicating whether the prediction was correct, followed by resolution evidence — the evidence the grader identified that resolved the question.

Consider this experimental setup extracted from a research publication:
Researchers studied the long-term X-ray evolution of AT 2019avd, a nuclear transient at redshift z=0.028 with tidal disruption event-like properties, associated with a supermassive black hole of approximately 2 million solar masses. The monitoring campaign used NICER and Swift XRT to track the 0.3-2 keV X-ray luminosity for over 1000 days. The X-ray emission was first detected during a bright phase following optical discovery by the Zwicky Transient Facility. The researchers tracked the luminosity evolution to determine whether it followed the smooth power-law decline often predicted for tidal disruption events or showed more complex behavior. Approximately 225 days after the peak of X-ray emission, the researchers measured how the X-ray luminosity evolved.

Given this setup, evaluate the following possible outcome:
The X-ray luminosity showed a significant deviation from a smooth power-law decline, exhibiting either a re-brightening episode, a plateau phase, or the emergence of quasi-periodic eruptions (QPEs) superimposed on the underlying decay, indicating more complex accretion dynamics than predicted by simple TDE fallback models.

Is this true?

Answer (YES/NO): YES